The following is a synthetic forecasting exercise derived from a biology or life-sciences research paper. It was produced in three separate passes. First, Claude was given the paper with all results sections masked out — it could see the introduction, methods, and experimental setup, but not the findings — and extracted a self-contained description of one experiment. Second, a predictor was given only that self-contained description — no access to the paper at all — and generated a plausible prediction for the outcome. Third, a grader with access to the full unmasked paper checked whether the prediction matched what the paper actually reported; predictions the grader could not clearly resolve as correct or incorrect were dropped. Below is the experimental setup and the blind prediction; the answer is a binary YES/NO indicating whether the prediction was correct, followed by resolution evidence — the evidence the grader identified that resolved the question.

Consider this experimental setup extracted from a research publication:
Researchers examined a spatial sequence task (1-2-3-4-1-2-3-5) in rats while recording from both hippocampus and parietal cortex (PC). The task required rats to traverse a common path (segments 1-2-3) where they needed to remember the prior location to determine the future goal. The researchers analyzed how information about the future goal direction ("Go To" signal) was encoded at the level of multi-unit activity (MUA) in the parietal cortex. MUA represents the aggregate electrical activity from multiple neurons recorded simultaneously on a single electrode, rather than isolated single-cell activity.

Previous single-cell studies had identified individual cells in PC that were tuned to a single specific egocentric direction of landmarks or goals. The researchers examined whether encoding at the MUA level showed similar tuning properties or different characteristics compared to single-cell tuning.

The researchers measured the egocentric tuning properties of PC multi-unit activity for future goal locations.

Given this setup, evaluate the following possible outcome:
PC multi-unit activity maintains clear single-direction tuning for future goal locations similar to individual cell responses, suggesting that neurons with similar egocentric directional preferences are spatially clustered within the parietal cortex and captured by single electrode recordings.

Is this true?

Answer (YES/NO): NO